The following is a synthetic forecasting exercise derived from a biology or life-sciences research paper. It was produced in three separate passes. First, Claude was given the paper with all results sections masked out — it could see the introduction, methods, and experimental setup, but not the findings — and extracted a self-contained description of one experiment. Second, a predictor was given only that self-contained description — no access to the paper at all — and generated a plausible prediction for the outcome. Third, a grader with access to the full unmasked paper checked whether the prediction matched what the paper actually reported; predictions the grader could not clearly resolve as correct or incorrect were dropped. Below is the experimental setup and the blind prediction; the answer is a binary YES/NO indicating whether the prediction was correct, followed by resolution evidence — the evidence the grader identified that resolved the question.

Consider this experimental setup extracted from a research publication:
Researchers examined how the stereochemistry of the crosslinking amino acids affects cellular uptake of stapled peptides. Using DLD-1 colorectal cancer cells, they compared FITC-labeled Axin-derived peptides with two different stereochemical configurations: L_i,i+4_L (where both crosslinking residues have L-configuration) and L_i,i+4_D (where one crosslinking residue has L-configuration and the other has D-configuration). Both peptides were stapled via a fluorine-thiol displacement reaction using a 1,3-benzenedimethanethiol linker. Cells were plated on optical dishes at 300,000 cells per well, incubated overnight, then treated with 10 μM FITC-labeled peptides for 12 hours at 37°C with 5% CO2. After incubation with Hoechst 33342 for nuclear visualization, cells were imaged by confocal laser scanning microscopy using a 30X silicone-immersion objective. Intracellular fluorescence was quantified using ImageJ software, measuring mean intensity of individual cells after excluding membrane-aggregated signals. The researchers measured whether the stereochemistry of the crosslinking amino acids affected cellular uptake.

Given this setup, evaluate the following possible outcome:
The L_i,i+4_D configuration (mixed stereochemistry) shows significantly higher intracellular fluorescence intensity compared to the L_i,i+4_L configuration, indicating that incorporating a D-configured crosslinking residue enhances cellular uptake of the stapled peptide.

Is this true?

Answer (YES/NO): NO